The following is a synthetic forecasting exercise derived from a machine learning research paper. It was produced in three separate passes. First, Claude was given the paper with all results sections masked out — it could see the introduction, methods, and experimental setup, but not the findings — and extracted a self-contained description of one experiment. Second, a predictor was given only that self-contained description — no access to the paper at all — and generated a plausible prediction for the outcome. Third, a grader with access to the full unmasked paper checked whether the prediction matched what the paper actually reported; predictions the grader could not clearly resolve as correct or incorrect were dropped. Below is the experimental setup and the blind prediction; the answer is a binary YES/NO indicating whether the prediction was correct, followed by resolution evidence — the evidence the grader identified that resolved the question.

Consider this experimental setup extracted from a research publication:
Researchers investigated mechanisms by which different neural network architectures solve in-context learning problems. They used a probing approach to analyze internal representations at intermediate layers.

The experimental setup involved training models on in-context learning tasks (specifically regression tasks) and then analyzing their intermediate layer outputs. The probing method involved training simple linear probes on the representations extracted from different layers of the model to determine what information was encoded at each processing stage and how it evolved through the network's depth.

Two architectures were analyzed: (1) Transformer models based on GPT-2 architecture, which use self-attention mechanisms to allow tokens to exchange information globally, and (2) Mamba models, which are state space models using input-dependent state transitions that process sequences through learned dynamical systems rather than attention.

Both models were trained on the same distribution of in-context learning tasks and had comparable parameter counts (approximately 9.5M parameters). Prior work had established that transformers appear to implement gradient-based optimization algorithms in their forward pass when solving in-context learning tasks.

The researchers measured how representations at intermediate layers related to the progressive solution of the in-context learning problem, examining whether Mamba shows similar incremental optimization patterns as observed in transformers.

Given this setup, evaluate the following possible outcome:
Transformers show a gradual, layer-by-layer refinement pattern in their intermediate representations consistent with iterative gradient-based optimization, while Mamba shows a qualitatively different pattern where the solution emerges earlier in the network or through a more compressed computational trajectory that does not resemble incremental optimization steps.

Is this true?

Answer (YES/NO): NO